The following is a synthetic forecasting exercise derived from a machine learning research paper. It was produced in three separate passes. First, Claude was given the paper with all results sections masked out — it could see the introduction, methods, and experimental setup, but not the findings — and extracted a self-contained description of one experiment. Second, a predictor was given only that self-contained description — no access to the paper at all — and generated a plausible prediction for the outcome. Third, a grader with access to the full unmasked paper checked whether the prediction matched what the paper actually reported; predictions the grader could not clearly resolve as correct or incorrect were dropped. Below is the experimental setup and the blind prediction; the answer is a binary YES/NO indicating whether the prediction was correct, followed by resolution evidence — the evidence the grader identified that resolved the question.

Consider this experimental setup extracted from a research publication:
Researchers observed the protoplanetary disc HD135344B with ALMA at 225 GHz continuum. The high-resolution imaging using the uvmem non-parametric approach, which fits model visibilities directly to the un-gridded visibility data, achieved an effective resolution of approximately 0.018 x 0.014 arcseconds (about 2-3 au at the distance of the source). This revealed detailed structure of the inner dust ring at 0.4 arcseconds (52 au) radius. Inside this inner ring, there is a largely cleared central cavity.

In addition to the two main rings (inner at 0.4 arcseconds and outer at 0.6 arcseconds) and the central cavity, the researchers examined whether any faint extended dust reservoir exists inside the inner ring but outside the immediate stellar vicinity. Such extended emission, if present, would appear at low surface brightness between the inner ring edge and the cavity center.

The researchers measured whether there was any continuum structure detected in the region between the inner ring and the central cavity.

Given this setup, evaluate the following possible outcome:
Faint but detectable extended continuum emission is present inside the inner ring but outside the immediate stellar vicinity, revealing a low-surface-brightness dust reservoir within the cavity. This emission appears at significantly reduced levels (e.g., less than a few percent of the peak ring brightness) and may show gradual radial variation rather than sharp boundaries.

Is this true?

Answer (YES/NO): YES